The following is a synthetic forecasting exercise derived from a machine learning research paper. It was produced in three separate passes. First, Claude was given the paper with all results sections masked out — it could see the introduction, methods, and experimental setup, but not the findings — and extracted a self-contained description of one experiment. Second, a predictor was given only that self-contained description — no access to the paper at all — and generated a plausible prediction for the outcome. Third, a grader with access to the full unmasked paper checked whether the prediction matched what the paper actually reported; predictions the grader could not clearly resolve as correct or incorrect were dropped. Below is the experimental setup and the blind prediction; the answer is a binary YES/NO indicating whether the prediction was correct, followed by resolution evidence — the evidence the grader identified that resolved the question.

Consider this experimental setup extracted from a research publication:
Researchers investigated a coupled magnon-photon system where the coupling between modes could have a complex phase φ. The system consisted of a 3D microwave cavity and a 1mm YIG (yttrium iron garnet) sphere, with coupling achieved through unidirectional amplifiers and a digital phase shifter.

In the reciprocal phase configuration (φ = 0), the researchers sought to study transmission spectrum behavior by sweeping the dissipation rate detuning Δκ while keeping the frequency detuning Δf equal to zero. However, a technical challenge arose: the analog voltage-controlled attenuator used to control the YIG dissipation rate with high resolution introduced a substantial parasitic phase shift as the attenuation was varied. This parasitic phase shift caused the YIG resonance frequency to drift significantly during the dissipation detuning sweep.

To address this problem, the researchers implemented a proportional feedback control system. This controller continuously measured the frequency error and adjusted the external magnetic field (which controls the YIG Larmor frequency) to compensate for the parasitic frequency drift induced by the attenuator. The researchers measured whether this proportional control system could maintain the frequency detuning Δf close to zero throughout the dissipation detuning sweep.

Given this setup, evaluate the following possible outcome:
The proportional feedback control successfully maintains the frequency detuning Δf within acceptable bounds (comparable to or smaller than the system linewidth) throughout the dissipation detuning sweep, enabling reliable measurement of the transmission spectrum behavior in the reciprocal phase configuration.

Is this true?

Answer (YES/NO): YES